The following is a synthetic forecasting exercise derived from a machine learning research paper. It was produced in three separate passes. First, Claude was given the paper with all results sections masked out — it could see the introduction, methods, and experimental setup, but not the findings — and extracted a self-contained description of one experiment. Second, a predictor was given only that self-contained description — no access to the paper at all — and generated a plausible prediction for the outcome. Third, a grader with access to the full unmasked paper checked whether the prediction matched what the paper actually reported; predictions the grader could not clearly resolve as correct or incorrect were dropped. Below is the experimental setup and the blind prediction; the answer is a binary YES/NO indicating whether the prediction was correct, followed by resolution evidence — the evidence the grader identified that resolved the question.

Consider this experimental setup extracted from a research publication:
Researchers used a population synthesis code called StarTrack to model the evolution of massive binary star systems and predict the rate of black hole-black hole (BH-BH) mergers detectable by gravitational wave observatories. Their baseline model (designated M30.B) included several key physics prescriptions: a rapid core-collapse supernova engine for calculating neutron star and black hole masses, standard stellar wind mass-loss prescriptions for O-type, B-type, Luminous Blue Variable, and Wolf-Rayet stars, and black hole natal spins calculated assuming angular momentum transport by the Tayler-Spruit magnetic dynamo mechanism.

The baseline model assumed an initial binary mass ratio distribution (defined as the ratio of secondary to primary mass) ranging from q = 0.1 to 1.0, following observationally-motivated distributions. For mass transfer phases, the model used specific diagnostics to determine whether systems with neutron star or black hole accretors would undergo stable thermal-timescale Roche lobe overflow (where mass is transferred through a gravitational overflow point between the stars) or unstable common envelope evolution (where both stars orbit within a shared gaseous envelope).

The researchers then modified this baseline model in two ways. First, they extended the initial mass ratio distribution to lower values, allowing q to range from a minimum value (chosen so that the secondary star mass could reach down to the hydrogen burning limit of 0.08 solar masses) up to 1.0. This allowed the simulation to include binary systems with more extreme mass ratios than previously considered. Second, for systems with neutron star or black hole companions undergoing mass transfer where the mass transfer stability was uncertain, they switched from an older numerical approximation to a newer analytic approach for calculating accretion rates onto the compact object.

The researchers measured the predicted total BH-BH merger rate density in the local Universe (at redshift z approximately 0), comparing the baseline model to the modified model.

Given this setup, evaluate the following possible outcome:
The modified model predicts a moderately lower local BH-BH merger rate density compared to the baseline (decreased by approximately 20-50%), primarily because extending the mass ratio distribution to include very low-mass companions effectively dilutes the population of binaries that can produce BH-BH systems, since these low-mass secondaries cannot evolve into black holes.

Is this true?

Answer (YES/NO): NO